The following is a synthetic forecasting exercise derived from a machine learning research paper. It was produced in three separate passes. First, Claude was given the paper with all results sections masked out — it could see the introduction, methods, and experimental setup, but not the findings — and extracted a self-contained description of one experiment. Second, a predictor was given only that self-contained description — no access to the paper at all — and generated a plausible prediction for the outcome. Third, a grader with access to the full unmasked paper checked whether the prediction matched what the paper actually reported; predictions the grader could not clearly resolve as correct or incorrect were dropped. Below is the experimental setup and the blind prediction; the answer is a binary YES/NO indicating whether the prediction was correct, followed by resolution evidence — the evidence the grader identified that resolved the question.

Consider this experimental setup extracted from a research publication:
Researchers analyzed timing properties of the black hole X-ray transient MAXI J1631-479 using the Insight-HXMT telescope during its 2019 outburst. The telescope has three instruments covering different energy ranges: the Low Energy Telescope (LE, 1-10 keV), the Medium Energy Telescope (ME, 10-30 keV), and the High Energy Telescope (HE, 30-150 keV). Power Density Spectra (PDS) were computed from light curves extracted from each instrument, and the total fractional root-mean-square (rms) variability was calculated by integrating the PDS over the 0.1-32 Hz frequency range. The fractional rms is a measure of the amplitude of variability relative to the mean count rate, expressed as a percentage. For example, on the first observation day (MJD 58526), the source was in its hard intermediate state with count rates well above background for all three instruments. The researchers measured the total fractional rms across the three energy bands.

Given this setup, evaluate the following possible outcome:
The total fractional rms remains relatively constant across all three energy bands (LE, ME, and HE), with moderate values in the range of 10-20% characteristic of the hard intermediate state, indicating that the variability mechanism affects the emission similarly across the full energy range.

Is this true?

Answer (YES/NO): NO